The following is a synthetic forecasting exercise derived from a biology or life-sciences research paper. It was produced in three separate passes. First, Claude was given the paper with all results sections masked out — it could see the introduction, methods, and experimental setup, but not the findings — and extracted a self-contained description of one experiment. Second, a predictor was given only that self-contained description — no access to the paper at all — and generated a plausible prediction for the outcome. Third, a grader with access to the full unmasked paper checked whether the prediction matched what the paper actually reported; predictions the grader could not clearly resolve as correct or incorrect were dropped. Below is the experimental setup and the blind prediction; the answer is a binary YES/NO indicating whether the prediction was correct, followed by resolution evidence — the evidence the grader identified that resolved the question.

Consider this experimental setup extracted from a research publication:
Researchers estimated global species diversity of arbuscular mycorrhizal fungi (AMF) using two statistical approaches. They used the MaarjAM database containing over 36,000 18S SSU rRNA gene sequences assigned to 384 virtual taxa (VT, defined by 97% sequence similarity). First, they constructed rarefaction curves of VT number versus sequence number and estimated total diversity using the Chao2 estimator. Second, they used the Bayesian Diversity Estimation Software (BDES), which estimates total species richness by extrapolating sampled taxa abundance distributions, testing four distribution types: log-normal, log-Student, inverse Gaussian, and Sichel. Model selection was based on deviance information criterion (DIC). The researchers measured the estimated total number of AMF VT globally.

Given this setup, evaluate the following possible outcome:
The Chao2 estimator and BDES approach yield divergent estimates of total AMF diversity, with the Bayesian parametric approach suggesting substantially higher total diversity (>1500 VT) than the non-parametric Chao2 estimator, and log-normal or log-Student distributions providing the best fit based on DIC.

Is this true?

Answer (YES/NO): NO